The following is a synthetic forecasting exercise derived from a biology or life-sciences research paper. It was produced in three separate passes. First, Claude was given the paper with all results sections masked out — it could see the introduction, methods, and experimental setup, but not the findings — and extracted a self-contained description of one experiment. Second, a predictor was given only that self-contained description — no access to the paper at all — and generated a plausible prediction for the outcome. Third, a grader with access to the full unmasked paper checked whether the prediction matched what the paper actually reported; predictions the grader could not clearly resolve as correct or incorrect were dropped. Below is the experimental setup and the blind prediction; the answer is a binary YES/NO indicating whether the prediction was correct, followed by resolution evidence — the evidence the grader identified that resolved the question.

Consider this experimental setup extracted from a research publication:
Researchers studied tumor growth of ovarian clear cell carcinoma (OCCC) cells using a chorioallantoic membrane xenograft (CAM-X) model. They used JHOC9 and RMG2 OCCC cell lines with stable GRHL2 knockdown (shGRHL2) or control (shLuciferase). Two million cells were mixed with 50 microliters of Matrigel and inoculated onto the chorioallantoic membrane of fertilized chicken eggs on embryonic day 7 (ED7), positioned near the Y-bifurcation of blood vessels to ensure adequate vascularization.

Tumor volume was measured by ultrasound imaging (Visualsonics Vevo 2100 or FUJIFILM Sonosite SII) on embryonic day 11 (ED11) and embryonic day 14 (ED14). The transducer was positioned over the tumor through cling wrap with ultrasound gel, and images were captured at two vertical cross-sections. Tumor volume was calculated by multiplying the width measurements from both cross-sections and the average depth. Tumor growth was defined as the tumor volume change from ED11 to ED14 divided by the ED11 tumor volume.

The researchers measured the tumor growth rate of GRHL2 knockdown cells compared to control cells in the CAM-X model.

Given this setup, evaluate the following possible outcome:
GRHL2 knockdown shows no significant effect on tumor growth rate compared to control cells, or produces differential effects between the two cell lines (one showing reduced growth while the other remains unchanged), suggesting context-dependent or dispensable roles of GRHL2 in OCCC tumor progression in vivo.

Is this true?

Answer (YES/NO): YES